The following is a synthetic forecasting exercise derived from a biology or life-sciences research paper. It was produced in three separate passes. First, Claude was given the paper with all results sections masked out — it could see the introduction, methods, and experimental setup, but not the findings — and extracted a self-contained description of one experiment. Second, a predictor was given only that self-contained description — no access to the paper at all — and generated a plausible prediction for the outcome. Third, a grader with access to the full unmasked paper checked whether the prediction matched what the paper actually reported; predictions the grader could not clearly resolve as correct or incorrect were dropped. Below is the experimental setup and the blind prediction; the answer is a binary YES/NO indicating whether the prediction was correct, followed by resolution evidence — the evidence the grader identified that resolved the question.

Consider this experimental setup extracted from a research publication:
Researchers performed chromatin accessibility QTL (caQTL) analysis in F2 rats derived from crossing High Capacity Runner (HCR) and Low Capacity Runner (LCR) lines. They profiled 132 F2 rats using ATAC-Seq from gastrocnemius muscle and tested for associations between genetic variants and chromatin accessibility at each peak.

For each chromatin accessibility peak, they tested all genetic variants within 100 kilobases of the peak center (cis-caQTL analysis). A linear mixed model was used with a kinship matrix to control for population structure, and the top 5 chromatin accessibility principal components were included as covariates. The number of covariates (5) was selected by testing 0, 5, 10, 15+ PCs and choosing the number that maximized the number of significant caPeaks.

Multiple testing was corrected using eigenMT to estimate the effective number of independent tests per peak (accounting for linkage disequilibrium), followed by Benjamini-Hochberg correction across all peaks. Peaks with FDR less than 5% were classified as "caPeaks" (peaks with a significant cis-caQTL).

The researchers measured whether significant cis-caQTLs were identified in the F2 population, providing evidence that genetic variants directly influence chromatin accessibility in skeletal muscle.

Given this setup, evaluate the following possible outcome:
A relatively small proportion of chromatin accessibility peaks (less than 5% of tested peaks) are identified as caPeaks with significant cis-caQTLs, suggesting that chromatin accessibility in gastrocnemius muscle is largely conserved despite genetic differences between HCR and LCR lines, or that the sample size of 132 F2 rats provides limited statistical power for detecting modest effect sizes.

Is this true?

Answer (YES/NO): NO